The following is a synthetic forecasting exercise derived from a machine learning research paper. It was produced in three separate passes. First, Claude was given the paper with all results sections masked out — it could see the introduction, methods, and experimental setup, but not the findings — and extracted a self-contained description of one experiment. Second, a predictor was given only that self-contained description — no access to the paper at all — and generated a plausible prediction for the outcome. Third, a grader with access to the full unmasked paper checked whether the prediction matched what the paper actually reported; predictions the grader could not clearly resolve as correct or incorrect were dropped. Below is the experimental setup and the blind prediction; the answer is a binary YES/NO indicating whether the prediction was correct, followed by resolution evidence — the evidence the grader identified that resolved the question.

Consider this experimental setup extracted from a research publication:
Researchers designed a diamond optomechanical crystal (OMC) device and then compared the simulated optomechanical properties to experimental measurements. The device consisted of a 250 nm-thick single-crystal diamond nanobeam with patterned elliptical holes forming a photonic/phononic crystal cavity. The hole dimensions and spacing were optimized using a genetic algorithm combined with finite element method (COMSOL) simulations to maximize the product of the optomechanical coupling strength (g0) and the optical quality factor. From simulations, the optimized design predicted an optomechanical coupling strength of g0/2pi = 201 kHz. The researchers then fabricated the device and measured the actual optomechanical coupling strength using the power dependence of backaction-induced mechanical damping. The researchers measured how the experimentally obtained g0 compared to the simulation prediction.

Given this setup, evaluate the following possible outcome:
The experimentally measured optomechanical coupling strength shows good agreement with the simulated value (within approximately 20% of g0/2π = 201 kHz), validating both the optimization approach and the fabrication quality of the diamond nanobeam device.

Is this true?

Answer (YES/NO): YES